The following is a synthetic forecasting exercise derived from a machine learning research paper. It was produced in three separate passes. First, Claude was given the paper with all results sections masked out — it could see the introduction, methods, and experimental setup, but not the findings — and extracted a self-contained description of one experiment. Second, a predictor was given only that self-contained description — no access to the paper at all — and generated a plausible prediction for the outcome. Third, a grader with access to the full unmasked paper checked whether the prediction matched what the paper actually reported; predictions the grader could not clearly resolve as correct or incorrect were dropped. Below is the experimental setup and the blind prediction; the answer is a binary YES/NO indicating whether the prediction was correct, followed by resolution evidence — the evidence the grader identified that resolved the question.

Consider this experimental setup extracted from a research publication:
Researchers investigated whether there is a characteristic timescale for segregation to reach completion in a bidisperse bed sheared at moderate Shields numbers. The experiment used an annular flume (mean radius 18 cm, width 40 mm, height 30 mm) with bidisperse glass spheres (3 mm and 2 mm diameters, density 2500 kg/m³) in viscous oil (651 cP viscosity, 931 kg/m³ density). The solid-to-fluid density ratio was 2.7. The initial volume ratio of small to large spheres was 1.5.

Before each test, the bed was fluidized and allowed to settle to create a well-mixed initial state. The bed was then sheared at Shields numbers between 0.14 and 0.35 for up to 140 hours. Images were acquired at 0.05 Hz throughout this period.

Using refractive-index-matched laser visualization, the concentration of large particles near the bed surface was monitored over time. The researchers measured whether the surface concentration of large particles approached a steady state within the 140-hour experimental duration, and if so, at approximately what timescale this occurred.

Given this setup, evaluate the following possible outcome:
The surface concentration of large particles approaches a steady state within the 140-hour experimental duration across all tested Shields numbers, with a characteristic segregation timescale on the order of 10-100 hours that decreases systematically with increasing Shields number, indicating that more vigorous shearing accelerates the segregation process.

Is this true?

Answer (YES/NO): NO